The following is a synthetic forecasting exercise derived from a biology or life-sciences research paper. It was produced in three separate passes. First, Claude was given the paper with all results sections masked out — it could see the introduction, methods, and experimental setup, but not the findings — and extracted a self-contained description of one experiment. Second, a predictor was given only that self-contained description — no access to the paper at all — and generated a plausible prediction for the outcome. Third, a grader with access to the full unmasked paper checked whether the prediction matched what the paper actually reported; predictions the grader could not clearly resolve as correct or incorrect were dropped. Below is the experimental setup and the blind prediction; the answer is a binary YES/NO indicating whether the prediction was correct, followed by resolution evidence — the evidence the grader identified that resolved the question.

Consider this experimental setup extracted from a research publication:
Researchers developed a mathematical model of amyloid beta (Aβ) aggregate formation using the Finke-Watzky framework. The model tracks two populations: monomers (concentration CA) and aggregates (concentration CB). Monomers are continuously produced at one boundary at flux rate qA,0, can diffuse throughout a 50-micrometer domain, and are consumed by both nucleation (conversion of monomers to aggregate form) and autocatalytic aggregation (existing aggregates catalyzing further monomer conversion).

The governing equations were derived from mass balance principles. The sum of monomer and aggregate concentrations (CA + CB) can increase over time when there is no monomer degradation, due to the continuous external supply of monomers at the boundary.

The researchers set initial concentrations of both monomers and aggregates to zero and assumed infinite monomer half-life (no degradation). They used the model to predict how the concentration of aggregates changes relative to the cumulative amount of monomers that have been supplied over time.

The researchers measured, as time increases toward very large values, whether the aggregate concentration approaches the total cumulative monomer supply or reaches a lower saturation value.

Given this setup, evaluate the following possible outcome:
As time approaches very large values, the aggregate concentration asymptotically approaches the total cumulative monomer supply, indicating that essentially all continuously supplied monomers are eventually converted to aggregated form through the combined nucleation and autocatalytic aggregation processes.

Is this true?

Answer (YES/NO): YES